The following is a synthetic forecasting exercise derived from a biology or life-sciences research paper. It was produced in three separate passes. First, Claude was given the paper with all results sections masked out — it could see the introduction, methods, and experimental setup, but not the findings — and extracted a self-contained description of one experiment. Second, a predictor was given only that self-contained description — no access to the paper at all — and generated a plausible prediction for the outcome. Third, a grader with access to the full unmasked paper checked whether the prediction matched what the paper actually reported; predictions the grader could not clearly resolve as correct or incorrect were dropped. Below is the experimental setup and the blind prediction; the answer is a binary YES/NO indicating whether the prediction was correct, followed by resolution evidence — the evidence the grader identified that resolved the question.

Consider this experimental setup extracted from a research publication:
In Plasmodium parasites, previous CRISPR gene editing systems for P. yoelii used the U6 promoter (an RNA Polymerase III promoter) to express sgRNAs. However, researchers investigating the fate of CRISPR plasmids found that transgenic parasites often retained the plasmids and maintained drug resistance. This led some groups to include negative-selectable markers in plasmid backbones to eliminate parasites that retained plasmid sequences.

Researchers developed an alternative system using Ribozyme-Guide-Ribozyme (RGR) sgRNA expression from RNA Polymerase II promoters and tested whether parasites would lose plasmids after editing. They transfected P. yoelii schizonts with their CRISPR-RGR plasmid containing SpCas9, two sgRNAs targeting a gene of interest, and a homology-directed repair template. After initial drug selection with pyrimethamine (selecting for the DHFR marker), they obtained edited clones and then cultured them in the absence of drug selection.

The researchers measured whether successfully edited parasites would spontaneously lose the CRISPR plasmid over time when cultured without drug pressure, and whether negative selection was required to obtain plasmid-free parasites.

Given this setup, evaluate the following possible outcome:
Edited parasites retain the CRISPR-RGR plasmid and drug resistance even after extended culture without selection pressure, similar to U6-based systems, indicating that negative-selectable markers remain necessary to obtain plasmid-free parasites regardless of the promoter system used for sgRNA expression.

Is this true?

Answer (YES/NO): NO